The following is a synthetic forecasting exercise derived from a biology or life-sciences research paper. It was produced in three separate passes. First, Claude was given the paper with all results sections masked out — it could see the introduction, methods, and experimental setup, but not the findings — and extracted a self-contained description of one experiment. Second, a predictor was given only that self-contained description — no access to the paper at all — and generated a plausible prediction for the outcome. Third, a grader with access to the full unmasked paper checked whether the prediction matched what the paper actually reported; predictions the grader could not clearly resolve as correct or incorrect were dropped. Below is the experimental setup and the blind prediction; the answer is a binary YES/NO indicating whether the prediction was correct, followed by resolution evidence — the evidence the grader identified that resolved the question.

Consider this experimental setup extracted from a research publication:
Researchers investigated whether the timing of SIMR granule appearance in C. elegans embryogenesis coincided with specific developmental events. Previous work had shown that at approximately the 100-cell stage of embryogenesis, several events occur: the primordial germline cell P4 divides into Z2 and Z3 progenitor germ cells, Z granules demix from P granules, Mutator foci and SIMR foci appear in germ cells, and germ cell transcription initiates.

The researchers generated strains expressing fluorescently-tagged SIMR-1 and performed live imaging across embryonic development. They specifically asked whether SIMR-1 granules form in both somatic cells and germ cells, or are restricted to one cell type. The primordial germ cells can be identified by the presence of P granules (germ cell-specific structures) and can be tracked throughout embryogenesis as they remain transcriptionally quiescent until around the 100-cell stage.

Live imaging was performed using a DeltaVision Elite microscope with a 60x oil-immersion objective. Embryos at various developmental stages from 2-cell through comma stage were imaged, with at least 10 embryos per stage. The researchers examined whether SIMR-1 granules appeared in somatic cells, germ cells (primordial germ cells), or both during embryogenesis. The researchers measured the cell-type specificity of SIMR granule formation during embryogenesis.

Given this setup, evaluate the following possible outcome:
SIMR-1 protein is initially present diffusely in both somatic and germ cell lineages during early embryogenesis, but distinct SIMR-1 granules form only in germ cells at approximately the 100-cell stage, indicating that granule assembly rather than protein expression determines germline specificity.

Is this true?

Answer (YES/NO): NO